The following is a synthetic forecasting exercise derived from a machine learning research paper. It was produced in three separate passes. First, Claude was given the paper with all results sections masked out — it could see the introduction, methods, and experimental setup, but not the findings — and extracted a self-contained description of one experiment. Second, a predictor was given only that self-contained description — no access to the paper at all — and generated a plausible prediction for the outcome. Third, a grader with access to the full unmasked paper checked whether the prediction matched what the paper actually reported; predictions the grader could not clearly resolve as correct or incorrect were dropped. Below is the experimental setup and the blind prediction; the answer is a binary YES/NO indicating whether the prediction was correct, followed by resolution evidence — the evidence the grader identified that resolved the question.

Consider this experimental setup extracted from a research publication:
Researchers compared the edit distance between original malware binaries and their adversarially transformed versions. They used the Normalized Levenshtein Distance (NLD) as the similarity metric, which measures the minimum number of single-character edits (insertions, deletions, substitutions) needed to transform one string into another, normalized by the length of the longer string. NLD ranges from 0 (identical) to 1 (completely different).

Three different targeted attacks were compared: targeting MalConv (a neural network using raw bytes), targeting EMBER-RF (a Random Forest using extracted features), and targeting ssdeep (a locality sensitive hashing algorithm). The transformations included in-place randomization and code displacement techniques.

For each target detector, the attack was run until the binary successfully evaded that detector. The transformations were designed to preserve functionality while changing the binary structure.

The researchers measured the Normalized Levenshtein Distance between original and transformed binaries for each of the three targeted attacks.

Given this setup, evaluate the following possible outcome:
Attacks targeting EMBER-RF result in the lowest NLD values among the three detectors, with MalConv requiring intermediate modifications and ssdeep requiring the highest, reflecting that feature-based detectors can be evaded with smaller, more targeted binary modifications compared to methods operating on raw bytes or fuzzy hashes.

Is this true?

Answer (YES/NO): NO